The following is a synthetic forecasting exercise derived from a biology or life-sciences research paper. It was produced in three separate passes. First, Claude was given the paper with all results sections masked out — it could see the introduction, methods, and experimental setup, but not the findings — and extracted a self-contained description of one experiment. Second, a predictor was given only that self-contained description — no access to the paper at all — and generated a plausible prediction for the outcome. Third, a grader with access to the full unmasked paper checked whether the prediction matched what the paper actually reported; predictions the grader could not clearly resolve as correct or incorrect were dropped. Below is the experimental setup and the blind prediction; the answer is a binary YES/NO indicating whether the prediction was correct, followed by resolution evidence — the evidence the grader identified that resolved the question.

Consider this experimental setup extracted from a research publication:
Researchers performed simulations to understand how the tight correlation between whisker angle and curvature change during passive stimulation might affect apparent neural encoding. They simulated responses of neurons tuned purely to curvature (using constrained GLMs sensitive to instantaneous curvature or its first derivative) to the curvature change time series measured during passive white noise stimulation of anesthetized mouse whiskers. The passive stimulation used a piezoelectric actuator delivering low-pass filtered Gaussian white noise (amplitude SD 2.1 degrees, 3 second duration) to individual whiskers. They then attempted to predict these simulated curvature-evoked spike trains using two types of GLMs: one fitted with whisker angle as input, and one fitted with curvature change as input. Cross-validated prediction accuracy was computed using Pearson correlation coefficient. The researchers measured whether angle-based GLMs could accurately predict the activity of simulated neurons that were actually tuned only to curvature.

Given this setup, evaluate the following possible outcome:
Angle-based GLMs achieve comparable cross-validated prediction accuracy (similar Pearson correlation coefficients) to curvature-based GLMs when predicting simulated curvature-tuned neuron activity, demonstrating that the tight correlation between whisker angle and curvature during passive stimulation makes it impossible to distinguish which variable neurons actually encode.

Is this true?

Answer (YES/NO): YES